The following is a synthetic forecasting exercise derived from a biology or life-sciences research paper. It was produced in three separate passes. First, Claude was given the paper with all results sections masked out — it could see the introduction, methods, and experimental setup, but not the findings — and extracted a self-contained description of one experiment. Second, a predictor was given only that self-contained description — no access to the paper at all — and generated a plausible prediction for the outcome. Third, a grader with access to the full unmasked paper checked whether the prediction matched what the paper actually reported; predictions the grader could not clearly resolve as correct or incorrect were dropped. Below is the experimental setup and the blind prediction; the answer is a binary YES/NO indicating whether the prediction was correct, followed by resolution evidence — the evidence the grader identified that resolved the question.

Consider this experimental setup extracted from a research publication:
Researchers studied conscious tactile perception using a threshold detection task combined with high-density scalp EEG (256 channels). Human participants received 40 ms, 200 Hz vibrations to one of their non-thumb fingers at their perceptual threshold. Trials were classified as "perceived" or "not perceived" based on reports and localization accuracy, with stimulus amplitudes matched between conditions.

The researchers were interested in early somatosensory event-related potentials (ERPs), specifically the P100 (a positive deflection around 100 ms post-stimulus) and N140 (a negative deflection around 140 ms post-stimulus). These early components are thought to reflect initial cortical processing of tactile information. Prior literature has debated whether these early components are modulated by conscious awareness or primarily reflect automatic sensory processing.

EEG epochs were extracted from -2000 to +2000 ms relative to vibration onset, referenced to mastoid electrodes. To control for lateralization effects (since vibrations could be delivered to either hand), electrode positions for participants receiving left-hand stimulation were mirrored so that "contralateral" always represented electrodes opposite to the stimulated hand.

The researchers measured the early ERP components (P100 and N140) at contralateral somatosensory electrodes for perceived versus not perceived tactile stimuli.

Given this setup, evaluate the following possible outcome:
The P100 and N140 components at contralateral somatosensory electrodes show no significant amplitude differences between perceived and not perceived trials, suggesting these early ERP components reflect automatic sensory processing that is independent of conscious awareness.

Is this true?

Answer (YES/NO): NO